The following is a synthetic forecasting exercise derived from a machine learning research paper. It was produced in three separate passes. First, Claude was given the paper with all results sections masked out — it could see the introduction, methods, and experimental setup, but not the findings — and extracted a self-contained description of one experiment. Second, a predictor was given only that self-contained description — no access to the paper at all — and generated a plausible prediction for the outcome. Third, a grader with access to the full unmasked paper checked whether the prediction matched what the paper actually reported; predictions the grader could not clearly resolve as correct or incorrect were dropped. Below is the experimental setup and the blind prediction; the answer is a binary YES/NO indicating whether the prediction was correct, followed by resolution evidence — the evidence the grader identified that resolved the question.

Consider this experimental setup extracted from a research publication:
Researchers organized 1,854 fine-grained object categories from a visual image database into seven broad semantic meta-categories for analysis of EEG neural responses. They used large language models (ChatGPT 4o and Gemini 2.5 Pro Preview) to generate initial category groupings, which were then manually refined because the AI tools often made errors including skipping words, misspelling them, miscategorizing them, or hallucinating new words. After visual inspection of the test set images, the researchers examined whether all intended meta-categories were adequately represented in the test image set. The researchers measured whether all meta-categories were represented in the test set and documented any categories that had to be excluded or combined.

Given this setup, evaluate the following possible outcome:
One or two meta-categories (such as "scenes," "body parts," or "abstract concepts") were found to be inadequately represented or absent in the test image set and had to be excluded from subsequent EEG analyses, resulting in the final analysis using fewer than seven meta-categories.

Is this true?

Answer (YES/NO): NO